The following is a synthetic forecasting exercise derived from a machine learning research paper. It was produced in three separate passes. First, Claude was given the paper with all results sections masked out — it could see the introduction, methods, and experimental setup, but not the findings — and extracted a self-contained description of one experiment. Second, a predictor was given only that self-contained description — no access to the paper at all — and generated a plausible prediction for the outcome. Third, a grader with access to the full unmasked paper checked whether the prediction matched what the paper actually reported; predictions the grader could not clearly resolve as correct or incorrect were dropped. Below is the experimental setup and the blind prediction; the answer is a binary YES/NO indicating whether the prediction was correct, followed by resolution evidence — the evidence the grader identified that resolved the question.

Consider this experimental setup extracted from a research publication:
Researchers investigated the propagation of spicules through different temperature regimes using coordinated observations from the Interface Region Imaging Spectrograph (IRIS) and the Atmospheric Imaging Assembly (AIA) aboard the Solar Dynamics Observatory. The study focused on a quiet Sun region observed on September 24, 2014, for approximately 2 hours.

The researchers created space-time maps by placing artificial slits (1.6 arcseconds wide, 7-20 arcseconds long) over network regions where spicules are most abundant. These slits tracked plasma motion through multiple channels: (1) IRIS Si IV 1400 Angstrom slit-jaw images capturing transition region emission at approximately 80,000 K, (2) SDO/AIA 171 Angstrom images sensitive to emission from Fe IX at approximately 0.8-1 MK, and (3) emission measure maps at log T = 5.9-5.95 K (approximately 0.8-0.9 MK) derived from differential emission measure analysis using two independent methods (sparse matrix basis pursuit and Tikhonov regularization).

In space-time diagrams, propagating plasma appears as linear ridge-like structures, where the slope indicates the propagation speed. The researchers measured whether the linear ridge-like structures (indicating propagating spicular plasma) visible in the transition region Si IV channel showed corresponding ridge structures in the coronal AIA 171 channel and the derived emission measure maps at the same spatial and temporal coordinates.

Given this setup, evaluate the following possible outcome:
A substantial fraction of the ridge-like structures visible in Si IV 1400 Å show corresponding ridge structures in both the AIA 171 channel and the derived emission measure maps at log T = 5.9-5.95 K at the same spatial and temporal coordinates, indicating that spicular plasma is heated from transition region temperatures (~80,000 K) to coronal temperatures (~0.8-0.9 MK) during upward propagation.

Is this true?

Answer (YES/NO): YES